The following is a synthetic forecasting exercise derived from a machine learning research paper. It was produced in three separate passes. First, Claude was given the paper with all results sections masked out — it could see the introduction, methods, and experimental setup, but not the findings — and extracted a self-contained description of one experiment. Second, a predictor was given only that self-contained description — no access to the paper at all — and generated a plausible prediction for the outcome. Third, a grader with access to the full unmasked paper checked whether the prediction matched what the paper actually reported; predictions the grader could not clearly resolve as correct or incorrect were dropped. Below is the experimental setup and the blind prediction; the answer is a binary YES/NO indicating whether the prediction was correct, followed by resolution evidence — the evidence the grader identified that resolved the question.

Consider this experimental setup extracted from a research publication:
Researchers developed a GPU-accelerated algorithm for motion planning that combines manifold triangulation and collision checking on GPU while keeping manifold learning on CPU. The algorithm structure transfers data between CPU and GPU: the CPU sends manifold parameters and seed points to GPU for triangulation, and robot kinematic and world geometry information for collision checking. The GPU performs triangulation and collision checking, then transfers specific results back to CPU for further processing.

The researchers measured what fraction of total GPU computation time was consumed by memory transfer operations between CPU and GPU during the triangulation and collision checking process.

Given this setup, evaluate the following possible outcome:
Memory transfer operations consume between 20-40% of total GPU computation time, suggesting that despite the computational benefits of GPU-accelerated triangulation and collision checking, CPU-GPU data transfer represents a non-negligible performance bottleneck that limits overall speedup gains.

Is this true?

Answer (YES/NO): NO